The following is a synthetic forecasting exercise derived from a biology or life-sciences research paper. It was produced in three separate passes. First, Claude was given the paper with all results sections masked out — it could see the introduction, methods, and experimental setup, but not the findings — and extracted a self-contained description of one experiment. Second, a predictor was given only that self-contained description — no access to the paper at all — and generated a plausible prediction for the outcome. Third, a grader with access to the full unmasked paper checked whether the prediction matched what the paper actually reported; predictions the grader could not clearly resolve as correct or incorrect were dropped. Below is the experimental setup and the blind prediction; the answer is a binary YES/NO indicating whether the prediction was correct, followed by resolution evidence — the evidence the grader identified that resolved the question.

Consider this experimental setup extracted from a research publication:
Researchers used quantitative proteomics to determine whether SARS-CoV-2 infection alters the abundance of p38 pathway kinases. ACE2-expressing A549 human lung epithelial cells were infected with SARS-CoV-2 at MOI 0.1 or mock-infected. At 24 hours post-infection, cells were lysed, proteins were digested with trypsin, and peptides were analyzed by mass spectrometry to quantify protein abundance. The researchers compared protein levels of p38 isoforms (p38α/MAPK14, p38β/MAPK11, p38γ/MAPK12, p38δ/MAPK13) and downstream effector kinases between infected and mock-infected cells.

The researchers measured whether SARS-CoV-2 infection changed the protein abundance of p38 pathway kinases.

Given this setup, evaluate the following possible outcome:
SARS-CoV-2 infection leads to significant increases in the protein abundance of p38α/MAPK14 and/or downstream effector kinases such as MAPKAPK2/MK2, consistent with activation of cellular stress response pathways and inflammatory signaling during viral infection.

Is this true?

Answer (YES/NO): NO